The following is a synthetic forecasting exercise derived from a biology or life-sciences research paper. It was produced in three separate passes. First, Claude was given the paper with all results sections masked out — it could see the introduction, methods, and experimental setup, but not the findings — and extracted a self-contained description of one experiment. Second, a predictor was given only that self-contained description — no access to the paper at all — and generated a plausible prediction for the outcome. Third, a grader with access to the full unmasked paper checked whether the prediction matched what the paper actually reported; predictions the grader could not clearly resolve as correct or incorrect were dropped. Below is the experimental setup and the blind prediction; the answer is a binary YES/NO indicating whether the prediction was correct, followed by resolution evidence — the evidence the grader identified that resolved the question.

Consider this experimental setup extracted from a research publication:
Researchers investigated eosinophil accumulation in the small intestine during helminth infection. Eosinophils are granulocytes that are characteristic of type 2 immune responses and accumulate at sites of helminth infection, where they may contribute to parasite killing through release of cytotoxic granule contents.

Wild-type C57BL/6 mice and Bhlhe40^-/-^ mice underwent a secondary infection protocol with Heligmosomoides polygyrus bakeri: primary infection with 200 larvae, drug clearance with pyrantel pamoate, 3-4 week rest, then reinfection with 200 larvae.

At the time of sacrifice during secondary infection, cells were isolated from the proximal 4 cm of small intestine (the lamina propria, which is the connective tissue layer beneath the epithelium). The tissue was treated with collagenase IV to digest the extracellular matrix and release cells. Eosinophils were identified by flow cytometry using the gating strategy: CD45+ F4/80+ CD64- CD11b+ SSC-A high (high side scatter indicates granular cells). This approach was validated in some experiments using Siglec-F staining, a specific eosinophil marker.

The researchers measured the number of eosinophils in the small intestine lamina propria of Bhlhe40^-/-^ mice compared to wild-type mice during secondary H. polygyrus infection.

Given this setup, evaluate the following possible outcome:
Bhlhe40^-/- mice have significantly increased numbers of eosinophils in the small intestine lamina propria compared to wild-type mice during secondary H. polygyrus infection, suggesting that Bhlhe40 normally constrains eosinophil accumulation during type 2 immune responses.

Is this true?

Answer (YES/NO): NO